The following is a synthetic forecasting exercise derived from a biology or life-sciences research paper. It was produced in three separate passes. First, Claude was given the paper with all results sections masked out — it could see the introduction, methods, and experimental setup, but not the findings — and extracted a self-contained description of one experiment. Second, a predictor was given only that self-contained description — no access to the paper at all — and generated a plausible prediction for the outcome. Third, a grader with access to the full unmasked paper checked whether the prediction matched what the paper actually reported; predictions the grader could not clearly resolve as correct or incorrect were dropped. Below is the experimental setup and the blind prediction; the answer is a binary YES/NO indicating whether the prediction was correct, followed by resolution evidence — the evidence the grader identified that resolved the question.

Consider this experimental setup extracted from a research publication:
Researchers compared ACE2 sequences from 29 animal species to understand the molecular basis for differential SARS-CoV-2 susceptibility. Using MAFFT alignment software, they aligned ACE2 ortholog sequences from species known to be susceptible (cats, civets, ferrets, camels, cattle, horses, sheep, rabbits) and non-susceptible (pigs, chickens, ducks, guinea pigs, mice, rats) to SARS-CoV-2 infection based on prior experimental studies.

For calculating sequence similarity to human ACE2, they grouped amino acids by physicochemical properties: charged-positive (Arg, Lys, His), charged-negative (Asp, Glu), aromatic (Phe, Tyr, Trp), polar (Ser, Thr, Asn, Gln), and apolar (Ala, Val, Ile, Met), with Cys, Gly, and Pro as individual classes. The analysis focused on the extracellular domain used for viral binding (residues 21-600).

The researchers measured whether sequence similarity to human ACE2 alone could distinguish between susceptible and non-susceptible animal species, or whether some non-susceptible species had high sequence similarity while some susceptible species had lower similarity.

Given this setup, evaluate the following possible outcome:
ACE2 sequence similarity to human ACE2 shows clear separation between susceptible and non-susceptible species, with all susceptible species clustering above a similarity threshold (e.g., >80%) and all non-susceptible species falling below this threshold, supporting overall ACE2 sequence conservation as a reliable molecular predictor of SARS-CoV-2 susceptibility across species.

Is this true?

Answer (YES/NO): NO